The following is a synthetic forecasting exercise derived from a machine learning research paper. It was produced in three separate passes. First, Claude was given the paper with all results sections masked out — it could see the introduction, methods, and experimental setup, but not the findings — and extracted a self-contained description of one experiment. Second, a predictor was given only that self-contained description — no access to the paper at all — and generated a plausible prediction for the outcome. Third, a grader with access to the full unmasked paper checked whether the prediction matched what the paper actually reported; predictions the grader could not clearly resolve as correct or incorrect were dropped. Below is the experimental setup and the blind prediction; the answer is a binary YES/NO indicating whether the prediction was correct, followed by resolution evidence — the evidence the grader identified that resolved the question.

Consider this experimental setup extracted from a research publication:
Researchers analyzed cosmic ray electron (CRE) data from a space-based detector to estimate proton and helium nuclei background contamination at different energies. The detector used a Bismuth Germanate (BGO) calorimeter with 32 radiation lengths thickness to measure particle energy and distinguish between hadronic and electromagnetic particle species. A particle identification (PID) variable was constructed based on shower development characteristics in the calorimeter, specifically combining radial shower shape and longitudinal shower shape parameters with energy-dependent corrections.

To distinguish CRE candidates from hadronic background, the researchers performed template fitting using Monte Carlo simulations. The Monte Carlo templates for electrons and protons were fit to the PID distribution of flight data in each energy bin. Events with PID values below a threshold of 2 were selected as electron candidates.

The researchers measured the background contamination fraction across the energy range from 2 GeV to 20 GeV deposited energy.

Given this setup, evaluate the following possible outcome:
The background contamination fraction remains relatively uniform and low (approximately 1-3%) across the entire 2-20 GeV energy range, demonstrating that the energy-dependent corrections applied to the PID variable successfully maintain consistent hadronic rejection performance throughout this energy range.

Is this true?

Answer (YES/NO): NO